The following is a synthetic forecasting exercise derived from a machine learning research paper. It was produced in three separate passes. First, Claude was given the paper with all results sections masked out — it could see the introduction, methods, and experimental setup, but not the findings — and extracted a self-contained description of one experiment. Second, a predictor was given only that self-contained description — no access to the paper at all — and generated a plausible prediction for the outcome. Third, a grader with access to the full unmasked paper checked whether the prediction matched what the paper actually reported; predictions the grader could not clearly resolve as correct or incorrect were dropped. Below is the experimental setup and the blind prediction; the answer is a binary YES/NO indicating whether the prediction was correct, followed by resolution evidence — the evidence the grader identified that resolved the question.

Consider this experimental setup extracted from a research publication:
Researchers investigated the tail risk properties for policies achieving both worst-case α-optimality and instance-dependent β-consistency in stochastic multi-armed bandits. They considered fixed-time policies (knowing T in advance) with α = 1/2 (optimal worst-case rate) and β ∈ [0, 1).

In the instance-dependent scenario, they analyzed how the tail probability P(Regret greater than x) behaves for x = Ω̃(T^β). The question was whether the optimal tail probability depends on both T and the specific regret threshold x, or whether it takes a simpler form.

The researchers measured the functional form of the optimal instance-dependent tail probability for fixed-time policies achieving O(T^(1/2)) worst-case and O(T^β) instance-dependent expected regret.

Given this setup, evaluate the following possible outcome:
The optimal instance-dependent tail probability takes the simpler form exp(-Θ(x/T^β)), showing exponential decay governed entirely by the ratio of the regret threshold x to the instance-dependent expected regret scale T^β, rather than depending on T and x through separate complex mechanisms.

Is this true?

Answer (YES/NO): NO